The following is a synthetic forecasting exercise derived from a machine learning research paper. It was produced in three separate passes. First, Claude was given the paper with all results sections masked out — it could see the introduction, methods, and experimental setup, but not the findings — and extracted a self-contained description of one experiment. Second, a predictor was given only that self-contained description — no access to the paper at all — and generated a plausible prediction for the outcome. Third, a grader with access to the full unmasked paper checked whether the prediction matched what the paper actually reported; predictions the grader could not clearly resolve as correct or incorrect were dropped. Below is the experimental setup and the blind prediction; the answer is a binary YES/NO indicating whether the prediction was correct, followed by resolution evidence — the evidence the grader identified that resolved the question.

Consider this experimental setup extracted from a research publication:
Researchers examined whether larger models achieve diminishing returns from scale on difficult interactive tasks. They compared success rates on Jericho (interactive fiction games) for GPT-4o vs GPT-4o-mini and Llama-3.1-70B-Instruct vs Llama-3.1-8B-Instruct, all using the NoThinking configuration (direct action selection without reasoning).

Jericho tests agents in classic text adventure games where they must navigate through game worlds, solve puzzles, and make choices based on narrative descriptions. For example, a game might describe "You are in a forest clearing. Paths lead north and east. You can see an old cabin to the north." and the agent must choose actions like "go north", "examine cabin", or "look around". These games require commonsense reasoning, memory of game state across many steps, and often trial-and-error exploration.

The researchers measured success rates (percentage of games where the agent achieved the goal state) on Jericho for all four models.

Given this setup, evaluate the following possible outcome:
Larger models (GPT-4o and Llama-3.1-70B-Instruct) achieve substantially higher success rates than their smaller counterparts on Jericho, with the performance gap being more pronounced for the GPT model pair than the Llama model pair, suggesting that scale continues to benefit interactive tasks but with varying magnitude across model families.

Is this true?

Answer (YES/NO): NO